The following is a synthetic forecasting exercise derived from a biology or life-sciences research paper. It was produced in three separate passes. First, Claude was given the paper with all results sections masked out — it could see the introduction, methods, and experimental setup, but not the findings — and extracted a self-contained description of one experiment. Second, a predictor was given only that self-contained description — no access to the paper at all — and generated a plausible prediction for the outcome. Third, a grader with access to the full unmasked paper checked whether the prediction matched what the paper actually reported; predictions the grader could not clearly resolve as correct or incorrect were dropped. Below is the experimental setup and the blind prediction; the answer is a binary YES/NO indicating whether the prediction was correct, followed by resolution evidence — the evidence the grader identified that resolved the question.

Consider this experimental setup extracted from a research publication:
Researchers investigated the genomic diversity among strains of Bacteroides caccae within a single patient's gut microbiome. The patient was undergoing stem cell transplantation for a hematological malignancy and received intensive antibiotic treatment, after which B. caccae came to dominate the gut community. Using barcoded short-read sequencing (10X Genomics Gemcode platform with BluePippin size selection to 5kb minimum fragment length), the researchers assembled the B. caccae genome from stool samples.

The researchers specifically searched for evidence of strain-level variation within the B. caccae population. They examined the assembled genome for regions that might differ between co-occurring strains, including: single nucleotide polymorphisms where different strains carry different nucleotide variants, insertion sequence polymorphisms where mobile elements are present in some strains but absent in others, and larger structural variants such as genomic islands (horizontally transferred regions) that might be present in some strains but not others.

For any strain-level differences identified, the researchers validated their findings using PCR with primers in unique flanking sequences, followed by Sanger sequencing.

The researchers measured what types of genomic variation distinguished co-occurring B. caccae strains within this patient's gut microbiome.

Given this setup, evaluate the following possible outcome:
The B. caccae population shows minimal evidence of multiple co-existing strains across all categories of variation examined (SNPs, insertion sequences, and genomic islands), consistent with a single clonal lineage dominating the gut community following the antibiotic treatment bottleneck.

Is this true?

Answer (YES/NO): NO